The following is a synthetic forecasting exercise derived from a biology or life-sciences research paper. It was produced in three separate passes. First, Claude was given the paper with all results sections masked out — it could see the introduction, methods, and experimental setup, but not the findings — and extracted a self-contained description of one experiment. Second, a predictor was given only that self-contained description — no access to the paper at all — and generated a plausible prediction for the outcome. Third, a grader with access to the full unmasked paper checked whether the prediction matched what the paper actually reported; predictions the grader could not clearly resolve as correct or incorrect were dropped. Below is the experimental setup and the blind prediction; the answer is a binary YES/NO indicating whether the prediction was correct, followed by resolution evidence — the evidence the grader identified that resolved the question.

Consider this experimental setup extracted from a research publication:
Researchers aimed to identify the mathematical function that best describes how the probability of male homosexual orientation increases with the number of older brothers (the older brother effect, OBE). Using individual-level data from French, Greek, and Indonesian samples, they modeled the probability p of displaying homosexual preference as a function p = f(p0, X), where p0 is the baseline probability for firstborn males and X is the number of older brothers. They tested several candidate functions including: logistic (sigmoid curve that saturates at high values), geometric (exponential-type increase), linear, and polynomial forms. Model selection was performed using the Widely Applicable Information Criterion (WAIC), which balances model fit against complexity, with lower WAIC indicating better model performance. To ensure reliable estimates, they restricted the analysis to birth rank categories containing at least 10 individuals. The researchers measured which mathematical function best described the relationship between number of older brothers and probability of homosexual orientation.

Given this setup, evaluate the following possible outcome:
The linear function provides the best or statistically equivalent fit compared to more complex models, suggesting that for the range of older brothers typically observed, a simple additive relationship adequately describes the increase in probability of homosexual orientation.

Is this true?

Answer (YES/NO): YES